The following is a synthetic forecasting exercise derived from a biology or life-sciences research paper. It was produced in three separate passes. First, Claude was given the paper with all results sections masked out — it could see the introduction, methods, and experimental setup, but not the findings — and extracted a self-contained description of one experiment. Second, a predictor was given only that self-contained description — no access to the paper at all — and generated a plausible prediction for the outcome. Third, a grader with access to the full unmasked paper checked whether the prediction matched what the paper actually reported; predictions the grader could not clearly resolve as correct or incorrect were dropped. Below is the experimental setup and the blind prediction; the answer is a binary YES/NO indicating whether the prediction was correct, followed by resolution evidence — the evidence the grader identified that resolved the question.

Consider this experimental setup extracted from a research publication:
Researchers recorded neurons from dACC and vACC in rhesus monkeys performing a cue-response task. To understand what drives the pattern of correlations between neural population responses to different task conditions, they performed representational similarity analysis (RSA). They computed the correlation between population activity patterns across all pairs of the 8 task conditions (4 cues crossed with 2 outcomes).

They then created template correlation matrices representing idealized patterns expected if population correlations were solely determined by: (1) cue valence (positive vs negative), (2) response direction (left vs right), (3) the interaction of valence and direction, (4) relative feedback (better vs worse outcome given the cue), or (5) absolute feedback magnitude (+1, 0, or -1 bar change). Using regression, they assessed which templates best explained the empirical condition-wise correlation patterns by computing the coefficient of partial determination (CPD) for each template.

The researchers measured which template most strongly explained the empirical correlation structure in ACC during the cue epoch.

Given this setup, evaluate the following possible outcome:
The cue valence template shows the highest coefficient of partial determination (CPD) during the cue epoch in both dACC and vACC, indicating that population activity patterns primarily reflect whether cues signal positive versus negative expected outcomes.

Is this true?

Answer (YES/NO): YES